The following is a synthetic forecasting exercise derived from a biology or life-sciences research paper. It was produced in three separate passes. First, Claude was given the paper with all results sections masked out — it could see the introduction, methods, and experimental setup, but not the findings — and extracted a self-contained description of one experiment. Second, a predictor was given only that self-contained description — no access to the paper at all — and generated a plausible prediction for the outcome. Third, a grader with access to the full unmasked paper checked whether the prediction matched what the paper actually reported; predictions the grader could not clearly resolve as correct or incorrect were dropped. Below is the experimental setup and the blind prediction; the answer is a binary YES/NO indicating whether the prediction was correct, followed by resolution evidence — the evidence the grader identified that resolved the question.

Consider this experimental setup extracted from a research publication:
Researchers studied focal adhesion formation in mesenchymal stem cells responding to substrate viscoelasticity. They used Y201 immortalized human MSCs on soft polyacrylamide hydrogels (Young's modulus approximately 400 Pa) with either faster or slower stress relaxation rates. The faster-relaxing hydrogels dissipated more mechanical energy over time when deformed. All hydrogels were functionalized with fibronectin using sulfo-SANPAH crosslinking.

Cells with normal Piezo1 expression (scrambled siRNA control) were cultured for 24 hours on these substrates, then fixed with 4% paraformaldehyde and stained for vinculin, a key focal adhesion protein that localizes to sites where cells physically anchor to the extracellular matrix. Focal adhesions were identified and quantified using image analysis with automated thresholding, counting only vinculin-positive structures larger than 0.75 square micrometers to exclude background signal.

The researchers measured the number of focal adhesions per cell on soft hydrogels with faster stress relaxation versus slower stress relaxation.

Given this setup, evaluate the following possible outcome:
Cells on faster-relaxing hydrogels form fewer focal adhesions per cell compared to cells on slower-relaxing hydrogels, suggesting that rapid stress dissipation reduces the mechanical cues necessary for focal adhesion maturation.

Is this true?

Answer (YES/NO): NO